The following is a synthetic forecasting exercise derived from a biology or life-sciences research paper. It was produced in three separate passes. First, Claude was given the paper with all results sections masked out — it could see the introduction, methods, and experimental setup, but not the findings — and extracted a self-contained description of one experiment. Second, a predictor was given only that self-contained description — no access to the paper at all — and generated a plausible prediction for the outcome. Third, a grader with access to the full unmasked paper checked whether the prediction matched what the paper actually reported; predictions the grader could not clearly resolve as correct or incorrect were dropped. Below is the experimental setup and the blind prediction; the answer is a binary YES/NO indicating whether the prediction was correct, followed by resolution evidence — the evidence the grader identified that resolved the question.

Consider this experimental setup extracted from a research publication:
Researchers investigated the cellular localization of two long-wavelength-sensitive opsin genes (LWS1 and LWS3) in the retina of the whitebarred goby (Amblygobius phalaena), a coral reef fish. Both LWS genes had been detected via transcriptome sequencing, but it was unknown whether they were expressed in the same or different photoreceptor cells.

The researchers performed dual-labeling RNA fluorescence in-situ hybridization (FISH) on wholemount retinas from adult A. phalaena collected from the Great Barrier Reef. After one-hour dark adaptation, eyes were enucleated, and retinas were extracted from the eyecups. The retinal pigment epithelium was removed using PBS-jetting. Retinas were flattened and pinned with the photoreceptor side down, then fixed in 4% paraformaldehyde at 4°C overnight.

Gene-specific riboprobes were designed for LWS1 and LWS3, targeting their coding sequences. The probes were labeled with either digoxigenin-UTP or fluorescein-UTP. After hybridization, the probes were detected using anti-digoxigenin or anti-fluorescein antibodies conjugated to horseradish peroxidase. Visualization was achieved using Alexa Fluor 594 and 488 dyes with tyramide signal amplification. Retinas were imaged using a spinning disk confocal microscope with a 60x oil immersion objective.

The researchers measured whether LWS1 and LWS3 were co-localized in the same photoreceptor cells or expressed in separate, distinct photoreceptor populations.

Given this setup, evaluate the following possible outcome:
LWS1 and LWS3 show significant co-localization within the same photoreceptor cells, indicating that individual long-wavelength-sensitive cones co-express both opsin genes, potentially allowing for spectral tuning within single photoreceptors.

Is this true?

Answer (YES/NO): NO